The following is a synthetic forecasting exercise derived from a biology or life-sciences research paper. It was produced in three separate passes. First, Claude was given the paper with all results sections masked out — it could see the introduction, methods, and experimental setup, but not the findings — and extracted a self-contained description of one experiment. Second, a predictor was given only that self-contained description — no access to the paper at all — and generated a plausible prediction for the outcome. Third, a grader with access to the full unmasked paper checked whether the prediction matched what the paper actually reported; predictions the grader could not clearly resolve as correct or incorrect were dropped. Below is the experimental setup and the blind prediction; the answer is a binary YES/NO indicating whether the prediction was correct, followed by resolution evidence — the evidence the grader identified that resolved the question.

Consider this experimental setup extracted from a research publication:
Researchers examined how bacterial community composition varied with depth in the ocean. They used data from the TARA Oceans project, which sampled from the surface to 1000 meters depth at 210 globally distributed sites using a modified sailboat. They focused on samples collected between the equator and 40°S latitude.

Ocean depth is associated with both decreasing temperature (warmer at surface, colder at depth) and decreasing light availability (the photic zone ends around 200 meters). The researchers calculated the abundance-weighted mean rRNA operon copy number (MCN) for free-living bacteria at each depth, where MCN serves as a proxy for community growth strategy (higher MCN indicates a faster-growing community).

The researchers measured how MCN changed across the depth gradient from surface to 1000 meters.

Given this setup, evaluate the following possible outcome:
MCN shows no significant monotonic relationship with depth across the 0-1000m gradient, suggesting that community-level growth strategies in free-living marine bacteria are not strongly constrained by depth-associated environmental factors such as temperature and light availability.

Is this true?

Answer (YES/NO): NO